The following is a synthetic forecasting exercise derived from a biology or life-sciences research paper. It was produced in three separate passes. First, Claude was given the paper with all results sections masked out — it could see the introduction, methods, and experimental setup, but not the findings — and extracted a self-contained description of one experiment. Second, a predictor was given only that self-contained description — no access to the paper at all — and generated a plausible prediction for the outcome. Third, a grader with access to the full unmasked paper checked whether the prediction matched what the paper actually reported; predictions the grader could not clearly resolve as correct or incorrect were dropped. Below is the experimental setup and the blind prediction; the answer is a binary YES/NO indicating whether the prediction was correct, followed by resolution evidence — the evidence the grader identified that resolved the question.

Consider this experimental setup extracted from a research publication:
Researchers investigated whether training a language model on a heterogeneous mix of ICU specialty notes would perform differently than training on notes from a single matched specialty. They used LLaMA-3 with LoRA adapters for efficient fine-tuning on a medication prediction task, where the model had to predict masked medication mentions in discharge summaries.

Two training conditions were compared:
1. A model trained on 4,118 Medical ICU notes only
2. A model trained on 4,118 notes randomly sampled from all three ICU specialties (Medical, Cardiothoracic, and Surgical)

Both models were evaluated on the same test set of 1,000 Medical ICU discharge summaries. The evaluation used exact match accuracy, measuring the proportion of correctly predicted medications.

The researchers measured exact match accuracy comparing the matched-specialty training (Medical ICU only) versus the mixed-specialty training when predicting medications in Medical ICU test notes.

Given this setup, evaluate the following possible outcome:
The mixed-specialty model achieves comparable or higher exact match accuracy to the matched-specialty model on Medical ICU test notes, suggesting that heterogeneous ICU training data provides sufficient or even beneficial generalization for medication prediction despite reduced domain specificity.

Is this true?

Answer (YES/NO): NO